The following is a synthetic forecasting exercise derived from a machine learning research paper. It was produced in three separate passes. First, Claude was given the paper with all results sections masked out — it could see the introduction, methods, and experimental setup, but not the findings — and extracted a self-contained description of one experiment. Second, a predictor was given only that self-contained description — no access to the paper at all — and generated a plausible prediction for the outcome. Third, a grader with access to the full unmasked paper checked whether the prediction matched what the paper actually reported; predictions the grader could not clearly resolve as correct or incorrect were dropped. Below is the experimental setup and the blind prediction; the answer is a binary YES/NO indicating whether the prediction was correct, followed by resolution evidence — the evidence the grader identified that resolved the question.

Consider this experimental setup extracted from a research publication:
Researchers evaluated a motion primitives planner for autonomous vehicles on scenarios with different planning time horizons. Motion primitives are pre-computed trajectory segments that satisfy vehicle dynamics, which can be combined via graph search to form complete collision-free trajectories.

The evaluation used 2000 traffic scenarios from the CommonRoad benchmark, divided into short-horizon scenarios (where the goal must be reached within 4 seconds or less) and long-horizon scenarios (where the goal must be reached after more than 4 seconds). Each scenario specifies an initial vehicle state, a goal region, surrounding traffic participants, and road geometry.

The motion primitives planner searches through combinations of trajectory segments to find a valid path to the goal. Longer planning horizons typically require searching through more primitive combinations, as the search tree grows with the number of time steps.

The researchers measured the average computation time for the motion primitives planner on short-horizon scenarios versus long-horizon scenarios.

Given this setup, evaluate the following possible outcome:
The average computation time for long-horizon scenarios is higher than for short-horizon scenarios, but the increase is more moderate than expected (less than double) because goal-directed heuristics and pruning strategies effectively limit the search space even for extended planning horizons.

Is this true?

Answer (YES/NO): NO